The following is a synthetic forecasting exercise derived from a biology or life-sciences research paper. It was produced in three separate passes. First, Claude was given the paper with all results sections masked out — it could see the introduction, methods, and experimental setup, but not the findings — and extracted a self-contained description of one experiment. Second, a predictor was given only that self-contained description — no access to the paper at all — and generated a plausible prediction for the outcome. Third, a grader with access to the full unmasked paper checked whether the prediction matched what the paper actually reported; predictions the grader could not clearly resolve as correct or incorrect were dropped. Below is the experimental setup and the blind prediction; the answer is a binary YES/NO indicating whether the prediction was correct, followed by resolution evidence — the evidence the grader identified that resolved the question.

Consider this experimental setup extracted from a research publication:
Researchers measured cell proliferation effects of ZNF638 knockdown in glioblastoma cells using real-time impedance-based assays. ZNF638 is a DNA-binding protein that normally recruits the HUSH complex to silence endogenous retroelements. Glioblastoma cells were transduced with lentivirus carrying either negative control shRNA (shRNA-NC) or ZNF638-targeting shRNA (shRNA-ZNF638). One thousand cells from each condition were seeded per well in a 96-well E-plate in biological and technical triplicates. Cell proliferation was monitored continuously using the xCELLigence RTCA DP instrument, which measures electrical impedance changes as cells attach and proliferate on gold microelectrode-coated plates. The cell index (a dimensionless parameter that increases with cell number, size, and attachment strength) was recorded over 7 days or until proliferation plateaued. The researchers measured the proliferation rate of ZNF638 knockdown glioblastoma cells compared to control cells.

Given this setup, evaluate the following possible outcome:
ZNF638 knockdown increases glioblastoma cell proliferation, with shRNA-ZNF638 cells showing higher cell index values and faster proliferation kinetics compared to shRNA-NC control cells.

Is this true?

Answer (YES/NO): NO